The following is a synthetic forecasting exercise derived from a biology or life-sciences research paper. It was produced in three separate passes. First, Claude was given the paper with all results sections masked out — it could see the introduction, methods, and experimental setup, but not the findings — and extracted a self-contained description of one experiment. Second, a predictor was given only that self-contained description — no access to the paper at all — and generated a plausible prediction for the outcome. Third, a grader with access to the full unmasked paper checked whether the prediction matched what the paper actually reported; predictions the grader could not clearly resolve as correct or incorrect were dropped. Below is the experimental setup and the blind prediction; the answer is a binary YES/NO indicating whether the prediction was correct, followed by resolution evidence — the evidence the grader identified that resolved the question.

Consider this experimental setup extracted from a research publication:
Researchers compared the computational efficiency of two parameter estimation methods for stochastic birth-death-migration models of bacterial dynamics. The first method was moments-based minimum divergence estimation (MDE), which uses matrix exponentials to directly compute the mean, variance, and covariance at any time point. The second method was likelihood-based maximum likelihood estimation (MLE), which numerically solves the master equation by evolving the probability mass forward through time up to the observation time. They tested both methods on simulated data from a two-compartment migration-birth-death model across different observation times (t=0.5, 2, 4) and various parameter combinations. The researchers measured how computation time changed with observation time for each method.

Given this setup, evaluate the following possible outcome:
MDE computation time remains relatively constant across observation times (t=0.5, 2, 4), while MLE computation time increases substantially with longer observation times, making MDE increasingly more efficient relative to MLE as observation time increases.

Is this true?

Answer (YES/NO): YES